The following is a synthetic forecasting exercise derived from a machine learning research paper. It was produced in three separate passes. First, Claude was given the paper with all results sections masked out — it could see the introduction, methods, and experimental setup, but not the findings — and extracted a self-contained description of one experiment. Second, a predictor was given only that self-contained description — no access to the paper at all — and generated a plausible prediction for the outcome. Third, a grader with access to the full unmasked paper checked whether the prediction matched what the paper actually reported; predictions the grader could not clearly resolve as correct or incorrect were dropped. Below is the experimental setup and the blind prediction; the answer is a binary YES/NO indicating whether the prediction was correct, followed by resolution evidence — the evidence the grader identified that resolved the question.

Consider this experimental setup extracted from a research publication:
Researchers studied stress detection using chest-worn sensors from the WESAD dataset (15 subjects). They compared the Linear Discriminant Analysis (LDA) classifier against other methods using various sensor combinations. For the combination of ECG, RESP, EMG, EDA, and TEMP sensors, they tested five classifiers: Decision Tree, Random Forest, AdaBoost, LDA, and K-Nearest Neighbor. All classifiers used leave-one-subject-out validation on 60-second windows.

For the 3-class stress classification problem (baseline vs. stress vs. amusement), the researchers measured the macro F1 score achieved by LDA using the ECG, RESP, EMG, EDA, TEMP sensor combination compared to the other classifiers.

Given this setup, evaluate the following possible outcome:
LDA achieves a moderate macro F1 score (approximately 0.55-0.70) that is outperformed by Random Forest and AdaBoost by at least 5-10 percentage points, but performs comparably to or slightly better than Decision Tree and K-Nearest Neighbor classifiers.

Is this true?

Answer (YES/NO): NO